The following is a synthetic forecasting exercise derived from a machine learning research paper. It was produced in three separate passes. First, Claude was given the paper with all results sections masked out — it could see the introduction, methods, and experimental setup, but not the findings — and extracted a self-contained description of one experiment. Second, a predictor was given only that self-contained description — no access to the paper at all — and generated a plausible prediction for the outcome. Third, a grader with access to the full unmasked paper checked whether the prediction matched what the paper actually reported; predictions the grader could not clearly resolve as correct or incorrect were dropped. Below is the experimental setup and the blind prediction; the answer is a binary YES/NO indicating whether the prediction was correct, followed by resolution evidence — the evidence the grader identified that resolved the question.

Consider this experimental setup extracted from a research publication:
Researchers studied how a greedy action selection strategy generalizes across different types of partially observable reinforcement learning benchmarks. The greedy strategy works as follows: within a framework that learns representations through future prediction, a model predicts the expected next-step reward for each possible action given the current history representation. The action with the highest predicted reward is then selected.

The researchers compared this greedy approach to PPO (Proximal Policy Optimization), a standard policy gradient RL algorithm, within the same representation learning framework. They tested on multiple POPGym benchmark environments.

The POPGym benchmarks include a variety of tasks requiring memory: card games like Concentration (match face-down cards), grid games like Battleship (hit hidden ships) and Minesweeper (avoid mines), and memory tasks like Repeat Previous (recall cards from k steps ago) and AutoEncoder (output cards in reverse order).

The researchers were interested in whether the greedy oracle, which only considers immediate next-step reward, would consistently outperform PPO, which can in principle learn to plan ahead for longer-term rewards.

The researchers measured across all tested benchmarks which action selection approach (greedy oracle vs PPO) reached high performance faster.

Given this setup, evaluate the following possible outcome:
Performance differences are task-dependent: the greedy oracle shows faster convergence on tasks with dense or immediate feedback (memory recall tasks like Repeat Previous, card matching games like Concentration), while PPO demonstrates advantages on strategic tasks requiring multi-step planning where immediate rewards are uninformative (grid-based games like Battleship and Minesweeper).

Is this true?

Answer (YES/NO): NO